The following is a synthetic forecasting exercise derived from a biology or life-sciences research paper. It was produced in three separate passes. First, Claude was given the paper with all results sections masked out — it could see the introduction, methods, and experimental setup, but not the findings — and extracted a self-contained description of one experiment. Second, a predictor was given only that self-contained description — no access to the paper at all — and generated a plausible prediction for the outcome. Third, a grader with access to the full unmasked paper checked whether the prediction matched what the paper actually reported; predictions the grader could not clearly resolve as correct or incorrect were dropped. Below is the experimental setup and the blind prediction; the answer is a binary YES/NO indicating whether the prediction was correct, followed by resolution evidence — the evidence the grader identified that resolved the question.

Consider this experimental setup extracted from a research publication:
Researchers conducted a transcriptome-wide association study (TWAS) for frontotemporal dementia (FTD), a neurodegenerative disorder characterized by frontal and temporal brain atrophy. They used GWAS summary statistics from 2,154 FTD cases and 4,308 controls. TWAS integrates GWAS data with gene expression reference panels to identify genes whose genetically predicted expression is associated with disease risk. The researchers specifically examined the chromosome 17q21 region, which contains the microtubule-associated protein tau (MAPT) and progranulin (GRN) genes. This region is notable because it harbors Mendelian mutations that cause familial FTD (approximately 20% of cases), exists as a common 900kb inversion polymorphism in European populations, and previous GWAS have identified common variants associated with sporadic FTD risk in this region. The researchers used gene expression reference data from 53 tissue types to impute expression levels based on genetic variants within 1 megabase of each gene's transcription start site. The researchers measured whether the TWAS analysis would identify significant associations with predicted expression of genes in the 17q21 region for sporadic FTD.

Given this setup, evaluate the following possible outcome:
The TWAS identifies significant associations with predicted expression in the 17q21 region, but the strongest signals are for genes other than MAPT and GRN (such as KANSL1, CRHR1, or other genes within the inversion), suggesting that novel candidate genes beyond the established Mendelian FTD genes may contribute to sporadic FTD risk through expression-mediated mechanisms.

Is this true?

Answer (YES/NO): NO